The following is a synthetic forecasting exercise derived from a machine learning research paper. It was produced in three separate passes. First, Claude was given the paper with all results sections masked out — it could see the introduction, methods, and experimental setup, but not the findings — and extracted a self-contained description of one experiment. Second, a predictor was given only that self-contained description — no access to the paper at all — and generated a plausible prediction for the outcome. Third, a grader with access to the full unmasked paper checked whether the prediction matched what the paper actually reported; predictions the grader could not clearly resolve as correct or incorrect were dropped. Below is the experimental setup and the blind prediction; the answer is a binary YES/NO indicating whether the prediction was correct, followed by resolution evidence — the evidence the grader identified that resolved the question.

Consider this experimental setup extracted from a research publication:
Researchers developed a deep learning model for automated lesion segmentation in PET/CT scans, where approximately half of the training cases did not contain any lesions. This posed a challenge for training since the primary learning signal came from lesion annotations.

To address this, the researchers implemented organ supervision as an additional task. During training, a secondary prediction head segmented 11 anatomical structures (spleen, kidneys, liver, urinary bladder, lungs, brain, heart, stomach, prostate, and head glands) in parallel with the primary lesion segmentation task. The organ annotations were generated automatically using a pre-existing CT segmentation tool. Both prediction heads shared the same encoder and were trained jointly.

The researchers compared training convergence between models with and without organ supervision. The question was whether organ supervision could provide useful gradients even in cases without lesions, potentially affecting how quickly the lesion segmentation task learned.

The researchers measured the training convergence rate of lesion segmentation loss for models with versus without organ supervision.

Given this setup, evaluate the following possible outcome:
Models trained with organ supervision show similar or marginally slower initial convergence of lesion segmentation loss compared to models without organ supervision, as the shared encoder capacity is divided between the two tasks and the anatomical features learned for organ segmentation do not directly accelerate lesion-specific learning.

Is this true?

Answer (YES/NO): NO